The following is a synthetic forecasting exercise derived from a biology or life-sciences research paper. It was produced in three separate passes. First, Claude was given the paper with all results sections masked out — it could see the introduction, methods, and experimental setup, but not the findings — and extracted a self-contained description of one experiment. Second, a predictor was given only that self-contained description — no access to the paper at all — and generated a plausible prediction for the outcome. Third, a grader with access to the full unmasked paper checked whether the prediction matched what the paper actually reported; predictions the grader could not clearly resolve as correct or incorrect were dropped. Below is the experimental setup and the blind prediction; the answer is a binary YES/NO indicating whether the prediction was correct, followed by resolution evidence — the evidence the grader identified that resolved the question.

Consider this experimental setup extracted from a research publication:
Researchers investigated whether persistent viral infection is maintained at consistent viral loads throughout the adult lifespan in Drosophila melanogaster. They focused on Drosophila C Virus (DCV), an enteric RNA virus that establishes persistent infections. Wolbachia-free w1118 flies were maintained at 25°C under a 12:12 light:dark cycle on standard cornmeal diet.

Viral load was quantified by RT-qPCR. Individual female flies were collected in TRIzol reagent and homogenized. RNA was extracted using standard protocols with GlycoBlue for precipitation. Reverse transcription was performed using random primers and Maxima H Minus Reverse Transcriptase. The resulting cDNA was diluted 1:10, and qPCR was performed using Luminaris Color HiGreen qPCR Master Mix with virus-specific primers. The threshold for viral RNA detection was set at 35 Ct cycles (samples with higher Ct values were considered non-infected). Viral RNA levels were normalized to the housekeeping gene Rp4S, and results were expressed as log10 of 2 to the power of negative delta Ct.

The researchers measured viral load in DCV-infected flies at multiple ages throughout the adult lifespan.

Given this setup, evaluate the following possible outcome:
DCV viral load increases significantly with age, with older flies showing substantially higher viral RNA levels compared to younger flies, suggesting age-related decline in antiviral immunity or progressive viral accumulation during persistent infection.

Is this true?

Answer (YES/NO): NO